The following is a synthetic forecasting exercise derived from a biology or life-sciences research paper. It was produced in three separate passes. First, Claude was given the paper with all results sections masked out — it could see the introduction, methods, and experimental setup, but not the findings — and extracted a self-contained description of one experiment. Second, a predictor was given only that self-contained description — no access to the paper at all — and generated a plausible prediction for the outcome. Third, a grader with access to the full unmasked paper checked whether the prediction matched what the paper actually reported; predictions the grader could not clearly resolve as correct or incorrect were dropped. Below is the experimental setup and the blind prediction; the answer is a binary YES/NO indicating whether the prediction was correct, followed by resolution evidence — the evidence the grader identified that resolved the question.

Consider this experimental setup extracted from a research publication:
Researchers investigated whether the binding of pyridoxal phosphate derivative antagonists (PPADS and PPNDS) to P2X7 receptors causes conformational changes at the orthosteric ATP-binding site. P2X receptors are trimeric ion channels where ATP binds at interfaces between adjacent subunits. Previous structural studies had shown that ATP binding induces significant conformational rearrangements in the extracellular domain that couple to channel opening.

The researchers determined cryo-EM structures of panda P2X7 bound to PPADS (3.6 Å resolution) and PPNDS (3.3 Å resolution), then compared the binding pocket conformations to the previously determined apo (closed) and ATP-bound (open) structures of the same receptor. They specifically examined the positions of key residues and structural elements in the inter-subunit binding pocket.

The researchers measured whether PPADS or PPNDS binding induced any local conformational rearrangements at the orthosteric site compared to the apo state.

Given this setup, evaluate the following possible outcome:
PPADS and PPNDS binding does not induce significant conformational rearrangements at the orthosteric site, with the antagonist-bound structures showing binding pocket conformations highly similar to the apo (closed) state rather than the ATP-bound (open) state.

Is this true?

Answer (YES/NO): NO